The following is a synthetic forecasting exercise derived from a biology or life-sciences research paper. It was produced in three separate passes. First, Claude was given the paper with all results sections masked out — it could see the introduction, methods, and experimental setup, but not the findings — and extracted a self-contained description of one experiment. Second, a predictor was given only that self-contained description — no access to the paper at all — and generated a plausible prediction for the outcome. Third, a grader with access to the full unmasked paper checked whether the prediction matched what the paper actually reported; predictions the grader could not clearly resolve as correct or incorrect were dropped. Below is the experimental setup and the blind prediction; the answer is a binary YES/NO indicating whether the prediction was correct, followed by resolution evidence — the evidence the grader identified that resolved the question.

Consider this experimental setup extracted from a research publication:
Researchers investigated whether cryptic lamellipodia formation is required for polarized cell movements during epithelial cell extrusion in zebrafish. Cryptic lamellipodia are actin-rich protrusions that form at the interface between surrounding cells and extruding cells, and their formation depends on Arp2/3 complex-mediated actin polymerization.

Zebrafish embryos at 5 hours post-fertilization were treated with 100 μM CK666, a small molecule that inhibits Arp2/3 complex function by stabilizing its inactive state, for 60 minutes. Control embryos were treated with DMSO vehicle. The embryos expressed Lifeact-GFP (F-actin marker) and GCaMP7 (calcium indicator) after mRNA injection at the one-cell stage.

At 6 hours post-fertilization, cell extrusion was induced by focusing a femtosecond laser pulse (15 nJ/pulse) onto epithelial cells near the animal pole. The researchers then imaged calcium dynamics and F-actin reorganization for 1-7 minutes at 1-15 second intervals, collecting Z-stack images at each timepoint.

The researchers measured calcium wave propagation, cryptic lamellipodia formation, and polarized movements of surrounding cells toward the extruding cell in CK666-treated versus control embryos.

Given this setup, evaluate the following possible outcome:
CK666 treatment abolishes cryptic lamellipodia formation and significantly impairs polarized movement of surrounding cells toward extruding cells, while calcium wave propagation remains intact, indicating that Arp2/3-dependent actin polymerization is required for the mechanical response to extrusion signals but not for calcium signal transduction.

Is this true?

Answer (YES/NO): NO